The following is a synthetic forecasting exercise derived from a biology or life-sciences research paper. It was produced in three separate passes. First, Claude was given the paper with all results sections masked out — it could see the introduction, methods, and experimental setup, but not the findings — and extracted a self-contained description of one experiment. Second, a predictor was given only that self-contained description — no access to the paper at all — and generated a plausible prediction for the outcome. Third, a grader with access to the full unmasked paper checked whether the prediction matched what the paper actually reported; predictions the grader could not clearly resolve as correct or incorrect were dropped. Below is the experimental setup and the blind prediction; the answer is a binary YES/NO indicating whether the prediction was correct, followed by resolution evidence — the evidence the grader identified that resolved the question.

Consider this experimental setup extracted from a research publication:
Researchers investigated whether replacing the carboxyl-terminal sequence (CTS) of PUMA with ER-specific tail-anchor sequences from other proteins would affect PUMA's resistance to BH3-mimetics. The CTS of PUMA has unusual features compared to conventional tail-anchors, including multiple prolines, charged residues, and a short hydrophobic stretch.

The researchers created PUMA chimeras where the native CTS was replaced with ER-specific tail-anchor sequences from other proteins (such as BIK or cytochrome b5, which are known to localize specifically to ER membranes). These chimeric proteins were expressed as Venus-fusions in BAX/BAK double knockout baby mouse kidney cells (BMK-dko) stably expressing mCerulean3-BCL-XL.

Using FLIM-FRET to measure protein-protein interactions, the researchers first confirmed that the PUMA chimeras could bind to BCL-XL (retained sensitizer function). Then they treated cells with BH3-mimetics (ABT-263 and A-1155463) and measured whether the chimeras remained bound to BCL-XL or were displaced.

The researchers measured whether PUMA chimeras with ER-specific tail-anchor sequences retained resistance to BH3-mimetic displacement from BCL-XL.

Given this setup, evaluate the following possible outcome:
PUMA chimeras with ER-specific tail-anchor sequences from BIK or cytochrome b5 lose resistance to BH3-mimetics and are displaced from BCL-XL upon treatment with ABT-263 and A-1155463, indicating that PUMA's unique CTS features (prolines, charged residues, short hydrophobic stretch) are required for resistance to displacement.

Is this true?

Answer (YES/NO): YES